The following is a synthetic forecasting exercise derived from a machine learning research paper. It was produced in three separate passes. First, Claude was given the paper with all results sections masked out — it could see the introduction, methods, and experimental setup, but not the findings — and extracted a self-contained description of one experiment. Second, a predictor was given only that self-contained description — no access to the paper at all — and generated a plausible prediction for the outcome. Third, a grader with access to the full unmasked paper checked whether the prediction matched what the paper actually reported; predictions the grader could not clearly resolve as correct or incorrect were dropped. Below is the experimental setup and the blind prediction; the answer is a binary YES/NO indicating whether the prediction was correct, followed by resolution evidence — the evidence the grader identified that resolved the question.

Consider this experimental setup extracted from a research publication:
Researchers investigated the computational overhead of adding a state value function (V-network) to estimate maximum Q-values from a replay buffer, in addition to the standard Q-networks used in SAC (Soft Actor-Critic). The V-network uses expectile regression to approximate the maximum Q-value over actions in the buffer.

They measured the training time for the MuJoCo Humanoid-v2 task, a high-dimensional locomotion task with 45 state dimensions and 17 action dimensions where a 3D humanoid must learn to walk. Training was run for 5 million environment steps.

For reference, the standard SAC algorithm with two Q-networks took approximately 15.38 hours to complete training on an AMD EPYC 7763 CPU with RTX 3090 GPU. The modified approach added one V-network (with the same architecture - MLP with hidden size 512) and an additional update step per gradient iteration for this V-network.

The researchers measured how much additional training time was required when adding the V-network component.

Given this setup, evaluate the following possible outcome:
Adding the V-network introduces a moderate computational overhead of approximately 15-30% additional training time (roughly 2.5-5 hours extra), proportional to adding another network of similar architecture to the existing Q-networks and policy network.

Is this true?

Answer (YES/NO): NO